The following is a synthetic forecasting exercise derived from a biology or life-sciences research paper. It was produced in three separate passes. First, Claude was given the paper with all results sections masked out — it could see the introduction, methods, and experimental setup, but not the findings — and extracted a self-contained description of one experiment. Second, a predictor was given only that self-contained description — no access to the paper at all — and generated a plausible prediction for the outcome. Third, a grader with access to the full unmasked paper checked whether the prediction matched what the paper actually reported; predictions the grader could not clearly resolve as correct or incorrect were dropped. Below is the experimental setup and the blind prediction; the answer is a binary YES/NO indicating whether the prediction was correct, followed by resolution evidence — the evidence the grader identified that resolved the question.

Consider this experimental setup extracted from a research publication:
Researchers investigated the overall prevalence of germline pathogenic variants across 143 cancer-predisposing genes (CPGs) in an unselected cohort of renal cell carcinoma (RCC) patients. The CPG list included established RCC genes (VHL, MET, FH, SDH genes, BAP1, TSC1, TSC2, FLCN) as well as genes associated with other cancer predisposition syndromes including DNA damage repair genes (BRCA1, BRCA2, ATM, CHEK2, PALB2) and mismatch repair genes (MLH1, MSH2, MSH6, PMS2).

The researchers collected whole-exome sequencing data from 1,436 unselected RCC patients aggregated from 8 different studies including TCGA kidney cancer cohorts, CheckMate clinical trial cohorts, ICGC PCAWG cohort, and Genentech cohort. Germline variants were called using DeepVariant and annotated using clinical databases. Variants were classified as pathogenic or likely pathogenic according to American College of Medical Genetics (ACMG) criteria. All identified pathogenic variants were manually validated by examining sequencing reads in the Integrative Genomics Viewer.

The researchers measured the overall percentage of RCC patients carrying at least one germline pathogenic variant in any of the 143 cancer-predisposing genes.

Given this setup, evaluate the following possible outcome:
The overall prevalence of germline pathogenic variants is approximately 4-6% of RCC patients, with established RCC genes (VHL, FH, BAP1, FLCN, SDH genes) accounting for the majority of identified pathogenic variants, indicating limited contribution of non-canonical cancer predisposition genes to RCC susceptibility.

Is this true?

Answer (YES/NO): NO